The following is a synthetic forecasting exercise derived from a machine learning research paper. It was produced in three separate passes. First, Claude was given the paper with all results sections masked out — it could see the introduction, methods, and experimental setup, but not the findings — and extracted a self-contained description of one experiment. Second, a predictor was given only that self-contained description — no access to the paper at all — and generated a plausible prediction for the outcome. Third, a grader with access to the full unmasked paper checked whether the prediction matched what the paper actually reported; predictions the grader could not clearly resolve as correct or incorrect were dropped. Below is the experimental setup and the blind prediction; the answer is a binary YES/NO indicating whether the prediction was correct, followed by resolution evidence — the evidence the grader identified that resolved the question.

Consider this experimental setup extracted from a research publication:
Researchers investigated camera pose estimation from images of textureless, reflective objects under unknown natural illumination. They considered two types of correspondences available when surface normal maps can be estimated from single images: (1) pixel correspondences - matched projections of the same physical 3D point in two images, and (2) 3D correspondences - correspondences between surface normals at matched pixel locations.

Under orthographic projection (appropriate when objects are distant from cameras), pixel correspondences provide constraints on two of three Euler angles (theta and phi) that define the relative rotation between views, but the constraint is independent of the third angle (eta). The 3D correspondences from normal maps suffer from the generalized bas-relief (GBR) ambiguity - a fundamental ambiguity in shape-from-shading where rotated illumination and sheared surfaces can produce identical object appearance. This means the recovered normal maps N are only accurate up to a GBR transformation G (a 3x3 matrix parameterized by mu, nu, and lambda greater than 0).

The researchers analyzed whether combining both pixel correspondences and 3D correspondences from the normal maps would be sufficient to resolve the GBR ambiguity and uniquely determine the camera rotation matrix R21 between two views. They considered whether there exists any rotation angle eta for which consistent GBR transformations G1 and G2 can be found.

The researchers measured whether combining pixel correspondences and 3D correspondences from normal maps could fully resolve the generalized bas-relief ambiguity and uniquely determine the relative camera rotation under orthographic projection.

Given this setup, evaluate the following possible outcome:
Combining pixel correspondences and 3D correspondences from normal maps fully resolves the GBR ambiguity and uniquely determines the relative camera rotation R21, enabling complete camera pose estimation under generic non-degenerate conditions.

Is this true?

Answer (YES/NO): NO